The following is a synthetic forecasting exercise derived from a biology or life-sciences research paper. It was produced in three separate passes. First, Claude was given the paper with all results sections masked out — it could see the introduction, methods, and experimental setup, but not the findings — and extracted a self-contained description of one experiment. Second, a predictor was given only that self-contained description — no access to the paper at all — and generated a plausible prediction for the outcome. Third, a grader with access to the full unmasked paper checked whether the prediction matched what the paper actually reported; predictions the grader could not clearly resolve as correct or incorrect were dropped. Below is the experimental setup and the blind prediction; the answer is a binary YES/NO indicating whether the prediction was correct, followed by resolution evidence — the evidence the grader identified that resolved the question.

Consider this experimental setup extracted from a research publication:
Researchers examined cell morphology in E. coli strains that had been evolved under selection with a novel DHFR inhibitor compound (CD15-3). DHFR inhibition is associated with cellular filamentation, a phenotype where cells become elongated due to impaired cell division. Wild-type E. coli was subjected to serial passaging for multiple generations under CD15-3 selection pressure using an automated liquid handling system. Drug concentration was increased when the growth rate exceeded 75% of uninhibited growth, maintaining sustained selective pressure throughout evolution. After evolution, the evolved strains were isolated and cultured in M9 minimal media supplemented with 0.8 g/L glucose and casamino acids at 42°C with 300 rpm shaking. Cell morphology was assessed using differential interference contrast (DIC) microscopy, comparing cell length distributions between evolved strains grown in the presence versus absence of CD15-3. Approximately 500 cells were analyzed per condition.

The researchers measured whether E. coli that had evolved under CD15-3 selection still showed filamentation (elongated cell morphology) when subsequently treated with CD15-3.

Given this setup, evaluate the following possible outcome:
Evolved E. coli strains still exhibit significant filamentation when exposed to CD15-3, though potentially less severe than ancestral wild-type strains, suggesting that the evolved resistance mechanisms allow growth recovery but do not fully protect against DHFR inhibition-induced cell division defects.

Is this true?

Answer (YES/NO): NO